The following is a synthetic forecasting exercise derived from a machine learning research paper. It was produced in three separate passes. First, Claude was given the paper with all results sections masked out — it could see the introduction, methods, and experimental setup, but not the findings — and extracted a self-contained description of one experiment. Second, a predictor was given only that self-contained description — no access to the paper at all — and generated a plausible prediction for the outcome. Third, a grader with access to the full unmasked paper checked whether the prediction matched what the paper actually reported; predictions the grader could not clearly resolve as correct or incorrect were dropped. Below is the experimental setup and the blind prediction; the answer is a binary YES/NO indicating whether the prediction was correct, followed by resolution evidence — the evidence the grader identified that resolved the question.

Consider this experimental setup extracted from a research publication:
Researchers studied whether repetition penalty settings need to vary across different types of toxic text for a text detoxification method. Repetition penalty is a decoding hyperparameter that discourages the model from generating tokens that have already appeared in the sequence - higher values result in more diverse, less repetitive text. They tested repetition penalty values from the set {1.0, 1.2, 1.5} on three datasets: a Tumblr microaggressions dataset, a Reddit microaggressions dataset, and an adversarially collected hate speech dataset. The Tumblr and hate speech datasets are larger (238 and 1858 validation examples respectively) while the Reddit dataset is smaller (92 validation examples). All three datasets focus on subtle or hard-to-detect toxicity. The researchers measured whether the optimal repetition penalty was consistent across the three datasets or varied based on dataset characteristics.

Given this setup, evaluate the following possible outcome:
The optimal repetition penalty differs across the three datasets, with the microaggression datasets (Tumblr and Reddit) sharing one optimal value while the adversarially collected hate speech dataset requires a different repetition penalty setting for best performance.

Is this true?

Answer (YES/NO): NO